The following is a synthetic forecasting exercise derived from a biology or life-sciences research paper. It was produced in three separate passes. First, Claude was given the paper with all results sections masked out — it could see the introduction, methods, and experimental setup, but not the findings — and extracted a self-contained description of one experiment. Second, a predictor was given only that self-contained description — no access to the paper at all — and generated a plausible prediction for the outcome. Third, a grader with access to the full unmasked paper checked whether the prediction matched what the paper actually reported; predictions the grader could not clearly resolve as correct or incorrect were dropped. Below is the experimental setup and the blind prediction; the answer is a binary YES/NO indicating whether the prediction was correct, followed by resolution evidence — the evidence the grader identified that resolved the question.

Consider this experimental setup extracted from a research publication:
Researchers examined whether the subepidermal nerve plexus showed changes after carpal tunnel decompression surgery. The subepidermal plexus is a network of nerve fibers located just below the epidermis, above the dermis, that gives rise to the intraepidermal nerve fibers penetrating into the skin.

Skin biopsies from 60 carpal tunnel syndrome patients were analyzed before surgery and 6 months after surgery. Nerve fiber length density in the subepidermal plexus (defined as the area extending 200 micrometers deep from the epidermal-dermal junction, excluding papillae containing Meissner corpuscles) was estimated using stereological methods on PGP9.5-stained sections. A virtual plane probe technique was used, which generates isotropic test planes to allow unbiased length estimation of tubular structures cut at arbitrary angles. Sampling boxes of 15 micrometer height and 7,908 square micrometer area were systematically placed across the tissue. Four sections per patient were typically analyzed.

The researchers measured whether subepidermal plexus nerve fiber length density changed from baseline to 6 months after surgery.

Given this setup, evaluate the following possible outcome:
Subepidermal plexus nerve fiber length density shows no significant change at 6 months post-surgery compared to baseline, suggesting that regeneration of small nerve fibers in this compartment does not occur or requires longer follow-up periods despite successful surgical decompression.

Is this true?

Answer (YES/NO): YES